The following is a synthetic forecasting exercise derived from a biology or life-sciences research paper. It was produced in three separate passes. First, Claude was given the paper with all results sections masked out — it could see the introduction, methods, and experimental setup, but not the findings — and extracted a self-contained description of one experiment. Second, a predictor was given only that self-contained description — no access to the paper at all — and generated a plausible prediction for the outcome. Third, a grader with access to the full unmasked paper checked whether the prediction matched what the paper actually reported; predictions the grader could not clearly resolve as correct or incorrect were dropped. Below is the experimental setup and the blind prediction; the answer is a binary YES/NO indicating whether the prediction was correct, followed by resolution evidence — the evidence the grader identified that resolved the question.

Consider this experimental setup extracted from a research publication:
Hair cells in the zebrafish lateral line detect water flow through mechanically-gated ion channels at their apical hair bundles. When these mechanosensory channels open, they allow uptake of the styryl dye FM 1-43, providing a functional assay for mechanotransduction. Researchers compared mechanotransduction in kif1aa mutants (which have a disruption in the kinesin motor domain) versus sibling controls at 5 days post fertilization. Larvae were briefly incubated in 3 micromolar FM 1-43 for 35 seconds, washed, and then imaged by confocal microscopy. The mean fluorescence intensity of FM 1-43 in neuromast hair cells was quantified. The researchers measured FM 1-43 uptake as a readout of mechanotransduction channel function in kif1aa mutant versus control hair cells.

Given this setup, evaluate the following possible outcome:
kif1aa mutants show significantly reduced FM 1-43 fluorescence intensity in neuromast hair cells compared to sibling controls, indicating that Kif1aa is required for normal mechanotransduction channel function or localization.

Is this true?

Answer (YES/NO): NO